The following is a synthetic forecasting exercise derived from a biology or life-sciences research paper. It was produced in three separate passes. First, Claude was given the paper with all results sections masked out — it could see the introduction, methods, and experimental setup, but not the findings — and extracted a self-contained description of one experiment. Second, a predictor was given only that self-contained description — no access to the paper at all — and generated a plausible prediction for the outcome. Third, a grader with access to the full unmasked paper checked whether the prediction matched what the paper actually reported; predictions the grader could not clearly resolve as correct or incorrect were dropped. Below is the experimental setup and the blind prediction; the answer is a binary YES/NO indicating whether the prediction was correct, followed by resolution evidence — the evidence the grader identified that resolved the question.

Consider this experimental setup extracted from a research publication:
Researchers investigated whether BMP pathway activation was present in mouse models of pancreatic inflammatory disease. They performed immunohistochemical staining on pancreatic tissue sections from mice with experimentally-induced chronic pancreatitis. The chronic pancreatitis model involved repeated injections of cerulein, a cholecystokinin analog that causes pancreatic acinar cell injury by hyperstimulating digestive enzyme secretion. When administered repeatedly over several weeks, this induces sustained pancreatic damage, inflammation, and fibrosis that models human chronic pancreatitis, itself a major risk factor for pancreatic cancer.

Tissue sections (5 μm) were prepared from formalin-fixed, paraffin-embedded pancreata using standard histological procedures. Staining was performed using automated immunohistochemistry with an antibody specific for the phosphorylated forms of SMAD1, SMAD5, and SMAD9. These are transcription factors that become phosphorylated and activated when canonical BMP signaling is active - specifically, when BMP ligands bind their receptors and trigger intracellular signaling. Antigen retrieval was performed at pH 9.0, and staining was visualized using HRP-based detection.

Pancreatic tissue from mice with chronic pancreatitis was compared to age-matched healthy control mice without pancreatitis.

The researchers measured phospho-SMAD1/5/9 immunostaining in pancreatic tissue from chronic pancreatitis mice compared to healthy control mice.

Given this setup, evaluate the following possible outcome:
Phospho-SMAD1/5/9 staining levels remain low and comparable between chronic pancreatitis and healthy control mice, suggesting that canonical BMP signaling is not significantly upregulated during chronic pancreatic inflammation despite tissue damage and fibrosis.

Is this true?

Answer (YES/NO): NO